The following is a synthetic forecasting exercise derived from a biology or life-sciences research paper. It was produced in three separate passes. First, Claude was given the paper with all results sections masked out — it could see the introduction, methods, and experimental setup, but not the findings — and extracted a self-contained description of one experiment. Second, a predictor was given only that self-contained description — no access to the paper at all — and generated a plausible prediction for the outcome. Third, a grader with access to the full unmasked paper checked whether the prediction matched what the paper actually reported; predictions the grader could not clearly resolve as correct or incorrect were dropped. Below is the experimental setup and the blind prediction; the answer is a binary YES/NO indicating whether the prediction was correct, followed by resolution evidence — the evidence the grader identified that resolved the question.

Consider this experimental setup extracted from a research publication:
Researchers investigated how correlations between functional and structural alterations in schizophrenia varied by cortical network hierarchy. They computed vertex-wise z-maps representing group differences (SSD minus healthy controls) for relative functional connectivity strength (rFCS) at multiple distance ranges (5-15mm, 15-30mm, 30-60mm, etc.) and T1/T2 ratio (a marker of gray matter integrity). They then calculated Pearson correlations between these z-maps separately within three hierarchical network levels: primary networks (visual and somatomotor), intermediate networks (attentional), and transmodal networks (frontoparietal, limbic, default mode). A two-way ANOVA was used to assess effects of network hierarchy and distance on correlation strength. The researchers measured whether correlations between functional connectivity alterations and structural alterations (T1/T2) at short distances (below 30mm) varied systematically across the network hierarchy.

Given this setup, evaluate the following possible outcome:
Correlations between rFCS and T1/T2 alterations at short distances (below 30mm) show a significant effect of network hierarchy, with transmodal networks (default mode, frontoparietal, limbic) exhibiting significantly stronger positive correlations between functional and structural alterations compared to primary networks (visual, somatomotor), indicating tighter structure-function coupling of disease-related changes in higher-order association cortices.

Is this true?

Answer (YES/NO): NO